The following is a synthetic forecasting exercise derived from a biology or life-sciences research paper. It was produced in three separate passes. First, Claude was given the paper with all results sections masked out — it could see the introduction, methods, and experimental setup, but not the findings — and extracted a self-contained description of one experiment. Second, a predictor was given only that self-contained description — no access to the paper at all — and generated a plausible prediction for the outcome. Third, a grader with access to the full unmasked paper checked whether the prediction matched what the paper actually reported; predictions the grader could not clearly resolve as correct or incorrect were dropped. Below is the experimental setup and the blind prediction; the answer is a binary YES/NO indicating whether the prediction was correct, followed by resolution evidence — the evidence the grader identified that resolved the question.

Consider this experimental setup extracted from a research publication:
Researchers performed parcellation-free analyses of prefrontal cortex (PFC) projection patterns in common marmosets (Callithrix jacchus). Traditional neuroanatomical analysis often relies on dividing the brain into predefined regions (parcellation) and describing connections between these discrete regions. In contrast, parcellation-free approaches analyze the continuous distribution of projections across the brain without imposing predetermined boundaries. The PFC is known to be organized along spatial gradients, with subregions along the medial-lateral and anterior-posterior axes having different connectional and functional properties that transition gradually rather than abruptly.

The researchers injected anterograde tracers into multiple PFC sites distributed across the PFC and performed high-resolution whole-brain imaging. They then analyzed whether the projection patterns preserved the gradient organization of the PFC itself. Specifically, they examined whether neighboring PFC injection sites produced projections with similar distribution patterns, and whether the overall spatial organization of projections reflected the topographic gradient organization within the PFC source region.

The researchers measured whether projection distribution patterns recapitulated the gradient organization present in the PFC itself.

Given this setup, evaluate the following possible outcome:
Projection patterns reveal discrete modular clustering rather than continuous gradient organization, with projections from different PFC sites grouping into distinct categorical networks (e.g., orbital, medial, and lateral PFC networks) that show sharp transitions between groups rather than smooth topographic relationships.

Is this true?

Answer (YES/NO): NO